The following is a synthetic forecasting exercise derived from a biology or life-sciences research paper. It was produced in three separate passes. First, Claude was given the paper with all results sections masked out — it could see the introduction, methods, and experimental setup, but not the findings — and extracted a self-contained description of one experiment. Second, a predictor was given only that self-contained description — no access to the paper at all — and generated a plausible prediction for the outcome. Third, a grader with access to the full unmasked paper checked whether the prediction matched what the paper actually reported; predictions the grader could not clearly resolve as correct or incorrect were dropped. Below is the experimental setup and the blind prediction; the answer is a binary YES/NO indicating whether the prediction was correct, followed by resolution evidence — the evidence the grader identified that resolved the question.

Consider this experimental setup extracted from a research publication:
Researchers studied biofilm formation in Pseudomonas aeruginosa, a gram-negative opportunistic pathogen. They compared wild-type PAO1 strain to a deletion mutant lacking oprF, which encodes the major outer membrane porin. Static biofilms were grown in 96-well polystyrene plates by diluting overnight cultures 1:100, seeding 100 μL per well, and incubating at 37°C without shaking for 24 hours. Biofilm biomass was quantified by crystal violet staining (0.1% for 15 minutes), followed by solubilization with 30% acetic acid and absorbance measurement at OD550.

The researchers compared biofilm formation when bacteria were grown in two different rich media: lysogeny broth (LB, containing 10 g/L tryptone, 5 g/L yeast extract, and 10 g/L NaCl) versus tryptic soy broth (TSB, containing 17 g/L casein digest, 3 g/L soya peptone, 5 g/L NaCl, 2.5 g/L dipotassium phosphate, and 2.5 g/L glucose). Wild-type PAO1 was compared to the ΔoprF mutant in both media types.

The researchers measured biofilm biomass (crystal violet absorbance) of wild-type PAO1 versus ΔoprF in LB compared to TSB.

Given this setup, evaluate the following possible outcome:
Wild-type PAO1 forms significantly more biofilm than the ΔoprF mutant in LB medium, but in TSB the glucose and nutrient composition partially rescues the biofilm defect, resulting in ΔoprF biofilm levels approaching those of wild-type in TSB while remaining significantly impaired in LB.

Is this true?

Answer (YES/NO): NO